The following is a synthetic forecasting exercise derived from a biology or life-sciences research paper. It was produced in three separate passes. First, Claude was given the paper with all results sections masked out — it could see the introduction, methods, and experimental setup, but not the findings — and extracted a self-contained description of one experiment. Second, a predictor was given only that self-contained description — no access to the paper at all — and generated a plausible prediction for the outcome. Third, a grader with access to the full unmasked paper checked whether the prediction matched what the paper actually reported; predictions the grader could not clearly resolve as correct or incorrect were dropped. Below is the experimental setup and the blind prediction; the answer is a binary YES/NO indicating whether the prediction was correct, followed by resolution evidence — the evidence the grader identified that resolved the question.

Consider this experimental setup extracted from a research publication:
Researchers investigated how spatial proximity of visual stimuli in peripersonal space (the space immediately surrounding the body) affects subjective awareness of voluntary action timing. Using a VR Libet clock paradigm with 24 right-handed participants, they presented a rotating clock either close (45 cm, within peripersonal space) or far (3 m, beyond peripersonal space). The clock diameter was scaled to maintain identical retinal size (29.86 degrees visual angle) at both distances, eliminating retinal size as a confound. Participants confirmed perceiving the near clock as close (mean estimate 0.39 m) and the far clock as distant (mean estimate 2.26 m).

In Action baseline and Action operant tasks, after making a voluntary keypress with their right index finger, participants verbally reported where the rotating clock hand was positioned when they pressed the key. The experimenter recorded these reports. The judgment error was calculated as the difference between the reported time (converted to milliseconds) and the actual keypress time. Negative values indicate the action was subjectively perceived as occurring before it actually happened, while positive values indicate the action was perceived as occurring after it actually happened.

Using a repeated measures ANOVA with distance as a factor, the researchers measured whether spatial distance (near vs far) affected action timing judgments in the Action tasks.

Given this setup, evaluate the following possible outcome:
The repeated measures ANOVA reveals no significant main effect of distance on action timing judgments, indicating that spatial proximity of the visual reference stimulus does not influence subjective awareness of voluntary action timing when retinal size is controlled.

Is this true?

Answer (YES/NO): NO